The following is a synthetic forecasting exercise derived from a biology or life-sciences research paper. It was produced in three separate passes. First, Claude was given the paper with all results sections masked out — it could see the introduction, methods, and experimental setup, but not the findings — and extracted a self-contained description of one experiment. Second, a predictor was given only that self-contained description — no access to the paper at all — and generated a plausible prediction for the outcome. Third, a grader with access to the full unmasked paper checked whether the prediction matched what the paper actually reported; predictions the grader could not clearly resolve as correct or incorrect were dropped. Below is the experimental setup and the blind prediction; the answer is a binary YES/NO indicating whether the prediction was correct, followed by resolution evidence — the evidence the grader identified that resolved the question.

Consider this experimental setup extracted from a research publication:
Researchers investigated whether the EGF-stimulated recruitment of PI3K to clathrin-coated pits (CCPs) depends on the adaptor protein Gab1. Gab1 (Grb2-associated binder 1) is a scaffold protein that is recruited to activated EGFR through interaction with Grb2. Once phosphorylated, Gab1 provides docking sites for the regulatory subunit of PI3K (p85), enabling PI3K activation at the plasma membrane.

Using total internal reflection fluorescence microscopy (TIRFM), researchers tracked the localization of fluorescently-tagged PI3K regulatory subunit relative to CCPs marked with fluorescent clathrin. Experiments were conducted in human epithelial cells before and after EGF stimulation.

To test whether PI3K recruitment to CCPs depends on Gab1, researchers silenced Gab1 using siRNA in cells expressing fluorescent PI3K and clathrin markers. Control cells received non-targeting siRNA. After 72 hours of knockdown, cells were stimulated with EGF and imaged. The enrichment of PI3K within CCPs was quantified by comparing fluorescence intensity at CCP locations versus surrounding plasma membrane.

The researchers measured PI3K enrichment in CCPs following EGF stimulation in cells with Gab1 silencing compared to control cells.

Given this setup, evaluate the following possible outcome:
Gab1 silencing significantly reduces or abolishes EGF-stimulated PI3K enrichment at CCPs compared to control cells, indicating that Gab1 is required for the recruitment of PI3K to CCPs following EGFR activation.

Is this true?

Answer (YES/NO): YES